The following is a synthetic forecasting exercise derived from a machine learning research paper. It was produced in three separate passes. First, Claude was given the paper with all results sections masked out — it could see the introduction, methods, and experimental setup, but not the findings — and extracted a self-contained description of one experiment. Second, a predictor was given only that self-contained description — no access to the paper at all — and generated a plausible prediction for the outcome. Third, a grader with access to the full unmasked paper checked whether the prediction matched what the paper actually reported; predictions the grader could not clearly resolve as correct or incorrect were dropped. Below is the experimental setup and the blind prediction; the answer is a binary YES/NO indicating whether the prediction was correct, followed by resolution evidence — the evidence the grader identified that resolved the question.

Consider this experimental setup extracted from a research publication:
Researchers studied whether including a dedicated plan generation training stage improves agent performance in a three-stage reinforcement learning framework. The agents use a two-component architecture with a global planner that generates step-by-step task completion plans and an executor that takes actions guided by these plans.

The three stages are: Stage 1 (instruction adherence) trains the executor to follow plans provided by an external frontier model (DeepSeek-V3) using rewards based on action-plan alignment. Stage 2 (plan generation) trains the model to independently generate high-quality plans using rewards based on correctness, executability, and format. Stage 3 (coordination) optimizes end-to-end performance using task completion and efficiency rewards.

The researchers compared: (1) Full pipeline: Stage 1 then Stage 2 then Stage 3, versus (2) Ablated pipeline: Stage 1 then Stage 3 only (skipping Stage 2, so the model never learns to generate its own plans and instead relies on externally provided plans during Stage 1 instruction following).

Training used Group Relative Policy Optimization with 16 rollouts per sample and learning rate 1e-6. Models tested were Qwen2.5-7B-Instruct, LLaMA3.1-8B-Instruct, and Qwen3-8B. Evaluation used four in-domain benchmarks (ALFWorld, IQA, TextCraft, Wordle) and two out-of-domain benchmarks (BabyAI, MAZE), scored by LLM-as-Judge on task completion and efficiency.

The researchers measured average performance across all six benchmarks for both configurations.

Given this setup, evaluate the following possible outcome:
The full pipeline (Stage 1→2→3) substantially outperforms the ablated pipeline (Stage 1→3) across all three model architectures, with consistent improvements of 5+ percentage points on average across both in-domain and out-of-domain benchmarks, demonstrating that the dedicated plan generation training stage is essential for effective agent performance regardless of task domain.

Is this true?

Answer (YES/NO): NO